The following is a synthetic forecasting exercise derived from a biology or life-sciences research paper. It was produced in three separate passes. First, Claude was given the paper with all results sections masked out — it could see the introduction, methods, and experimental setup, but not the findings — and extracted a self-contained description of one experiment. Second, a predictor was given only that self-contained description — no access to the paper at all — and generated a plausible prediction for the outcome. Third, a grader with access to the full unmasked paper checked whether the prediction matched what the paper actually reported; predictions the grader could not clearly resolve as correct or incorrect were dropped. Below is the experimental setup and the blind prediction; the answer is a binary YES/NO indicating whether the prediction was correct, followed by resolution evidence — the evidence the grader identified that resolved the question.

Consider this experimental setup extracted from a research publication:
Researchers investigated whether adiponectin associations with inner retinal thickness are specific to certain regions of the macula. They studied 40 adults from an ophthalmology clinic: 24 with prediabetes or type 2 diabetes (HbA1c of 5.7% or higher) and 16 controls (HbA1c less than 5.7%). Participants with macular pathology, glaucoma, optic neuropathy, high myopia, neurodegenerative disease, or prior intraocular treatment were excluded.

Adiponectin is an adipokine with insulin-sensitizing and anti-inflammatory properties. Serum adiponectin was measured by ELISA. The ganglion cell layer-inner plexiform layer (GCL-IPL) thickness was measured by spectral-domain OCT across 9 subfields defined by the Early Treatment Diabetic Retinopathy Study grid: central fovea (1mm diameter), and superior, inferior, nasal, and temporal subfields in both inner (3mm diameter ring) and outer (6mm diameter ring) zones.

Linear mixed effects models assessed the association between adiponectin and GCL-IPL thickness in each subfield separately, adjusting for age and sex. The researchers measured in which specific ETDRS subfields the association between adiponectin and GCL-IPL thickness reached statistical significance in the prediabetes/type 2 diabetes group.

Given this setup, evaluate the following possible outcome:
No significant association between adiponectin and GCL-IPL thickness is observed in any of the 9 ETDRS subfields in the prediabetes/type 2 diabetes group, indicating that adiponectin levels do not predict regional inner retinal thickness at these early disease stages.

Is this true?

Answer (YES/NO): NO